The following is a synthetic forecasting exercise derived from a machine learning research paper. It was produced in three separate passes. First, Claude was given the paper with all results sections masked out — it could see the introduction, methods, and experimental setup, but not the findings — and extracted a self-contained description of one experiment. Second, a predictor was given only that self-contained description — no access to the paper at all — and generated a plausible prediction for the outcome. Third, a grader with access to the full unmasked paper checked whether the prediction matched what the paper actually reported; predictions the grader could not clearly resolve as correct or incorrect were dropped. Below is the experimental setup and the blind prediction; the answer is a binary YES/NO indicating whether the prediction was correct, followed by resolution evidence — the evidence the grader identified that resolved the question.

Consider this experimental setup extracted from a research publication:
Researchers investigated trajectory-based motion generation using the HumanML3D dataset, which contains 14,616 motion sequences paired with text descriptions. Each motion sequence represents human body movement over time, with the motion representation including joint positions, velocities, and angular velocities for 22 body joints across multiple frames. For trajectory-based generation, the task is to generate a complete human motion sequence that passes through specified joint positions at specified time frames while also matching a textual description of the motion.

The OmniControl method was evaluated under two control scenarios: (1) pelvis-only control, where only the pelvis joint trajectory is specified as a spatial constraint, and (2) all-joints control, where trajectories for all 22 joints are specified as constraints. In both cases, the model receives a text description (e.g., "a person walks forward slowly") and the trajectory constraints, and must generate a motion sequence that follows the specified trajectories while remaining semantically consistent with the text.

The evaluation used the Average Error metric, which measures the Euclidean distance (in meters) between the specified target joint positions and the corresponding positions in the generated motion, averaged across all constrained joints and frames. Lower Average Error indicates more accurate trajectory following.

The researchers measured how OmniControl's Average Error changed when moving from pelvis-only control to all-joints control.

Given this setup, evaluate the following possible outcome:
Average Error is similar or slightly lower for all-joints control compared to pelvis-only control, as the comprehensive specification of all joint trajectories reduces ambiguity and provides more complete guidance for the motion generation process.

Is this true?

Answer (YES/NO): NO